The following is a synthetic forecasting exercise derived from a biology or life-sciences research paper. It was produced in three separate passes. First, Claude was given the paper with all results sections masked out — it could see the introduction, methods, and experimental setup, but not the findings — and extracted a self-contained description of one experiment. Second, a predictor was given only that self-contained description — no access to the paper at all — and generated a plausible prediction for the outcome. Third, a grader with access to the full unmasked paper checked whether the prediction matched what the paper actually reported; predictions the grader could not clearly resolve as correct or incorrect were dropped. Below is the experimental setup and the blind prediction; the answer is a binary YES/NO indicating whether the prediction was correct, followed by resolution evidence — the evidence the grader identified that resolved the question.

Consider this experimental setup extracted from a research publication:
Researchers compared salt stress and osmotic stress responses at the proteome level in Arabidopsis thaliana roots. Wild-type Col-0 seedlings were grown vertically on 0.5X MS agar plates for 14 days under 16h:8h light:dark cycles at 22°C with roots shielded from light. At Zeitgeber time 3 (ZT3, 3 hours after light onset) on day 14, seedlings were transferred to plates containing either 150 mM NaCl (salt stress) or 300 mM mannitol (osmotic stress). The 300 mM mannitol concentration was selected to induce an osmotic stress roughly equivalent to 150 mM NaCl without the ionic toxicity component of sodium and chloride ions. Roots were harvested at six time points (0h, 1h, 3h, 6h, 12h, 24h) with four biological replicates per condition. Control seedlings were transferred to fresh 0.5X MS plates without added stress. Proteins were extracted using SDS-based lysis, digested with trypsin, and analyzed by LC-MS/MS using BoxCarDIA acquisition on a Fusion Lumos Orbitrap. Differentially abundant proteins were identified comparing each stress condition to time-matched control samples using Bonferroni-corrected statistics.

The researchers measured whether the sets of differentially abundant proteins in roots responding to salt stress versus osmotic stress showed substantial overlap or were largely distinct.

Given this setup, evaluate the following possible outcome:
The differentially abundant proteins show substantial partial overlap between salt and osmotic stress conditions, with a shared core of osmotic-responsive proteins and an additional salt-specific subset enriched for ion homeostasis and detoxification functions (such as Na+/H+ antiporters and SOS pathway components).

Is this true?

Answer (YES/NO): NO